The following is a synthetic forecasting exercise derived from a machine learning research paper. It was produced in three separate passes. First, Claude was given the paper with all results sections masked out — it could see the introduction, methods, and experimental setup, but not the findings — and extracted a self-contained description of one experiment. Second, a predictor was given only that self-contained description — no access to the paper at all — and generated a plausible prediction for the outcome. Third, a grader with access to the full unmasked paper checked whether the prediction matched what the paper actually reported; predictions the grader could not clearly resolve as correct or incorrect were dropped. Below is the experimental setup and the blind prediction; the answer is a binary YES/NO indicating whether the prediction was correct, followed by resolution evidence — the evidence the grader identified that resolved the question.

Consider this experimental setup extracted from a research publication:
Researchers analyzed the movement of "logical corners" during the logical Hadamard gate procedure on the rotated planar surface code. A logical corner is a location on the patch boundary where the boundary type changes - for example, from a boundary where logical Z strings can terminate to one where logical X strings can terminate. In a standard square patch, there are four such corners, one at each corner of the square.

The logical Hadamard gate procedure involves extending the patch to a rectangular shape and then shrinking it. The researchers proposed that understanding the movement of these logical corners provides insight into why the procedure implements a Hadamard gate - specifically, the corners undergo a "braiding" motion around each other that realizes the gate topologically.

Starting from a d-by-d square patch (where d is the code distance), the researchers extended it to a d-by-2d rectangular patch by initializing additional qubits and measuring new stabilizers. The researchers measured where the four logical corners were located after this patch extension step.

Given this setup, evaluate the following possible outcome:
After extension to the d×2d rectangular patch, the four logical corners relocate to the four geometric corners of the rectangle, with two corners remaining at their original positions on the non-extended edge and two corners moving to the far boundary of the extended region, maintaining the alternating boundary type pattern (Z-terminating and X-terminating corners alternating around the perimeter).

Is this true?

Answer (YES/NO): NO